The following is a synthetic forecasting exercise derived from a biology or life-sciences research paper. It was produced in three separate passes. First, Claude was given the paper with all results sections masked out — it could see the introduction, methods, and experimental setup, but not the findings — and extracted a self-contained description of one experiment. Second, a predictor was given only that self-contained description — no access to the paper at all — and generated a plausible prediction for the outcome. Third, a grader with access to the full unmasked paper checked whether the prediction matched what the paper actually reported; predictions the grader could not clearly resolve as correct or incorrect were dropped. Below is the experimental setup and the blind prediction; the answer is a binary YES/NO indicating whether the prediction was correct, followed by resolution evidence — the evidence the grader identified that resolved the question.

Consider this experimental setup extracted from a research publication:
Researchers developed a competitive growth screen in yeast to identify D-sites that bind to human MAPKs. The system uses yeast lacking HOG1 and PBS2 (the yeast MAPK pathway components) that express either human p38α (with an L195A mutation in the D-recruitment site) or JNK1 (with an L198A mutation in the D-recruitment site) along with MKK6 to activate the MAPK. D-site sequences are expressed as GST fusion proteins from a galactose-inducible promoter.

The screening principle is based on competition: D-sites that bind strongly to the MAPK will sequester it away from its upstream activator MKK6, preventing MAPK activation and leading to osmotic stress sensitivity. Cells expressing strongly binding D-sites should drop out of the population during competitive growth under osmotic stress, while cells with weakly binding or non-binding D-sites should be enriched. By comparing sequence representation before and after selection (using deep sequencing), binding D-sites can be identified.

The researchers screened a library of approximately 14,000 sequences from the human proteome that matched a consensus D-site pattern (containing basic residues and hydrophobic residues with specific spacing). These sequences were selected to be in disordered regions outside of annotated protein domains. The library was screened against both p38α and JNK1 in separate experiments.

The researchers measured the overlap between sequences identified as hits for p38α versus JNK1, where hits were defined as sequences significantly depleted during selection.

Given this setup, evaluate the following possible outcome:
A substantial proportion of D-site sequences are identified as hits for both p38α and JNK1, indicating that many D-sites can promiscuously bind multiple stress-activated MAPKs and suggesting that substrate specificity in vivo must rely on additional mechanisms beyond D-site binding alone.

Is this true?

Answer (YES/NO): NO